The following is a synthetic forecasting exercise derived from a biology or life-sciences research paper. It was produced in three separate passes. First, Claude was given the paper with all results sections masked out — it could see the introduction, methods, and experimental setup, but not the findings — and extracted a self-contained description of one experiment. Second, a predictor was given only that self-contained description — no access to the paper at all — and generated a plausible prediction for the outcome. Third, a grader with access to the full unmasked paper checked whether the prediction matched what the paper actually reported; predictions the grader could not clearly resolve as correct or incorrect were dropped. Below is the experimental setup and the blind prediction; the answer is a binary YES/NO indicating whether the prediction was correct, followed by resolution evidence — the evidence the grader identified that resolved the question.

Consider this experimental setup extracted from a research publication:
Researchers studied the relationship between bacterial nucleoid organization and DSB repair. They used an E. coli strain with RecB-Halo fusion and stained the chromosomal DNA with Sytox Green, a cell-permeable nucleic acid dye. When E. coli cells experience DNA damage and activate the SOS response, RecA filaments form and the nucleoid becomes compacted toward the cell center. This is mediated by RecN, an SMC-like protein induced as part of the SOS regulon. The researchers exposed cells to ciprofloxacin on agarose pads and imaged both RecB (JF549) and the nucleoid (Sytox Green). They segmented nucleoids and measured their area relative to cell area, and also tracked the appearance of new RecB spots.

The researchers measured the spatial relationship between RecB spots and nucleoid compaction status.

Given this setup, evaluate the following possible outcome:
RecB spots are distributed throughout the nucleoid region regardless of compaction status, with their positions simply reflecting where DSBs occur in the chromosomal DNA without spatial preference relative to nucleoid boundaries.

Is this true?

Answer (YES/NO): YES